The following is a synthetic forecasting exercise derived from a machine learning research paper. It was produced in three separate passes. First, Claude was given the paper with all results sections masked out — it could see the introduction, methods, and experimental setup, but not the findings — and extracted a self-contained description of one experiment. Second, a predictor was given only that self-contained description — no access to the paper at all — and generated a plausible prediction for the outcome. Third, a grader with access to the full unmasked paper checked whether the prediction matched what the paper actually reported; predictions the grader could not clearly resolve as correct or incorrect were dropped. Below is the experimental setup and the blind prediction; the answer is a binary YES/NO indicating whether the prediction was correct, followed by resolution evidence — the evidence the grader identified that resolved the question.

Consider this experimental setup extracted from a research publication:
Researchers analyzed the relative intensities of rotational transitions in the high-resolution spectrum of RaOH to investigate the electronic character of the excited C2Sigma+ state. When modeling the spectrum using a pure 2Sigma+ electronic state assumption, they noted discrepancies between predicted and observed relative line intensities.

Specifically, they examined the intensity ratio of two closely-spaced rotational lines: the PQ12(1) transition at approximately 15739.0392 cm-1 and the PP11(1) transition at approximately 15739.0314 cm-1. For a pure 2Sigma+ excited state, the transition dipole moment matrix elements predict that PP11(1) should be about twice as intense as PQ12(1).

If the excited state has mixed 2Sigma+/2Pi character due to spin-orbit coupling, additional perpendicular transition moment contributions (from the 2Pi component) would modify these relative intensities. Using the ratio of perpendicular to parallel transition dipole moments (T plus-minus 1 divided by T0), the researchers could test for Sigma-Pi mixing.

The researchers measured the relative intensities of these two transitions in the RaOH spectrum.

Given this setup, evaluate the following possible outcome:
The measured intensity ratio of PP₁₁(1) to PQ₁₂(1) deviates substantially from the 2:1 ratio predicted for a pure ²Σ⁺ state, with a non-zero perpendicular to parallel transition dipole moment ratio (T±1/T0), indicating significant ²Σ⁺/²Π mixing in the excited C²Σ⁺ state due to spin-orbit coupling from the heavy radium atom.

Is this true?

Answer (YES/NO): YES